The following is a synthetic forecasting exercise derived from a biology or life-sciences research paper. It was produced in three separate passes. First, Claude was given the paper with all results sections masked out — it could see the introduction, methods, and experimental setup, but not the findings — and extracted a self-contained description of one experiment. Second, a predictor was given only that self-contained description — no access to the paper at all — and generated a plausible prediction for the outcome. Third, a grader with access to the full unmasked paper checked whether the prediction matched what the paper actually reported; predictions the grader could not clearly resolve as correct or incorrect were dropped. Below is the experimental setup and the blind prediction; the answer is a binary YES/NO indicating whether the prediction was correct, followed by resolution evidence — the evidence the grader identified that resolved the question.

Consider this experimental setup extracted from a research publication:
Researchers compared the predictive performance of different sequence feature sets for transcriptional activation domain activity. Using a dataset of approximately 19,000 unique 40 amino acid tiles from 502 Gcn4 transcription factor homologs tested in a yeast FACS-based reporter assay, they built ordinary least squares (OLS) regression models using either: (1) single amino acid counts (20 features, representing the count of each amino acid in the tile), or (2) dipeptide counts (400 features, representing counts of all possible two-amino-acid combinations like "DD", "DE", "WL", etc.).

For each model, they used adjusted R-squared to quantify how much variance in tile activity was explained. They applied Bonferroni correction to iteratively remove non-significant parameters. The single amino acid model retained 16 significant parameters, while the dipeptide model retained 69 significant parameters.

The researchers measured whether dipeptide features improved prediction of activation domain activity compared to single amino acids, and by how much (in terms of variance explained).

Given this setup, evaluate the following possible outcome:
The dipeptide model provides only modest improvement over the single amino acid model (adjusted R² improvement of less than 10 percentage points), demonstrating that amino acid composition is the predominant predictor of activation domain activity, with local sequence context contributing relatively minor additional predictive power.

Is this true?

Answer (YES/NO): NO